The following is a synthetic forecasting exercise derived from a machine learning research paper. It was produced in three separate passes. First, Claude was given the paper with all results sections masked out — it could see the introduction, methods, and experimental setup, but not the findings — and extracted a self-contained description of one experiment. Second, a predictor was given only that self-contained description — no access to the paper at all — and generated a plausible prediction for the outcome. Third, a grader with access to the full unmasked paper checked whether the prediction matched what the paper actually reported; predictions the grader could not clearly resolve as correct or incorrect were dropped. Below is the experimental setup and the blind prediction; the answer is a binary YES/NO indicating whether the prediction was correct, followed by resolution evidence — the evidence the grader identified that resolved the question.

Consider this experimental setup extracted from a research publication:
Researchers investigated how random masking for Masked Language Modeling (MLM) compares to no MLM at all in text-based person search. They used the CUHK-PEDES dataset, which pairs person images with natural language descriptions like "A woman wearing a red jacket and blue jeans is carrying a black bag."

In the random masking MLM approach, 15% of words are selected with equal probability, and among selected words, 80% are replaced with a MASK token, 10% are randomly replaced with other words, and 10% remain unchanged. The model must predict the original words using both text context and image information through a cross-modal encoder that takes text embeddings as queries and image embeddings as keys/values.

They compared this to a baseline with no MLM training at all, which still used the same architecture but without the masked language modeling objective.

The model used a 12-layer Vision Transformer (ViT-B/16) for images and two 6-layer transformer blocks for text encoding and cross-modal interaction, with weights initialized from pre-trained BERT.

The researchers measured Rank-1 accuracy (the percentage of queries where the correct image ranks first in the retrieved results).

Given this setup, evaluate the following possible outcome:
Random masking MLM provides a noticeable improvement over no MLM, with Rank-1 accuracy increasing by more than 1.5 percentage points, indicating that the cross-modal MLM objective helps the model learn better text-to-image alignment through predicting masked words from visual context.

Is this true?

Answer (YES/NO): NO